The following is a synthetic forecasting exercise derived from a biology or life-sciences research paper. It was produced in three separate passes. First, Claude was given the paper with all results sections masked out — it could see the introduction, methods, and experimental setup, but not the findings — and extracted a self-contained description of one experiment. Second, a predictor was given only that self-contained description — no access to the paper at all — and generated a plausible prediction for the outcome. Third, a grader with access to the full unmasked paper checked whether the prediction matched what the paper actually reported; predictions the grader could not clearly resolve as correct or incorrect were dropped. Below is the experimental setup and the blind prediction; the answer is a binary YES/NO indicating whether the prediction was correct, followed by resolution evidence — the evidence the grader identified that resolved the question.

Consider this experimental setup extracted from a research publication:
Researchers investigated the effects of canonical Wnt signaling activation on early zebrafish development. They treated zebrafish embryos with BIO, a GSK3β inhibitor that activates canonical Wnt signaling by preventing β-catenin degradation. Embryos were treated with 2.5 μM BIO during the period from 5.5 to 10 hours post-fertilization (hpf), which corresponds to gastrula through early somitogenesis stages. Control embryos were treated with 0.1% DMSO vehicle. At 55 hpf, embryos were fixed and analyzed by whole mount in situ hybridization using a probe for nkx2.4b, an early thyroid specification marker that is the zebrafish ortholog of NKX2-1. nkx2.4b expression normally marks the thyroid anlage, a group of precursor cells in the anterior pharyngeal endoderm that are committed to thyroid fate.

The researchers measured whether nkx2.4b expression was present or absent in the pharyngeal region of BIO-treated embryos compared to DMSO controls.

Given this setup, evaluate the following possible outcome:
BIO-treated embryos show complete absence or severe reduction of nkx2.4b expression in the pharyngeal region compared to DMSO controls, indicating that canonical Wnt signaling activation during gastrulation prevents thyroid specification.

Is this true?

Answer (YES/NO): YES